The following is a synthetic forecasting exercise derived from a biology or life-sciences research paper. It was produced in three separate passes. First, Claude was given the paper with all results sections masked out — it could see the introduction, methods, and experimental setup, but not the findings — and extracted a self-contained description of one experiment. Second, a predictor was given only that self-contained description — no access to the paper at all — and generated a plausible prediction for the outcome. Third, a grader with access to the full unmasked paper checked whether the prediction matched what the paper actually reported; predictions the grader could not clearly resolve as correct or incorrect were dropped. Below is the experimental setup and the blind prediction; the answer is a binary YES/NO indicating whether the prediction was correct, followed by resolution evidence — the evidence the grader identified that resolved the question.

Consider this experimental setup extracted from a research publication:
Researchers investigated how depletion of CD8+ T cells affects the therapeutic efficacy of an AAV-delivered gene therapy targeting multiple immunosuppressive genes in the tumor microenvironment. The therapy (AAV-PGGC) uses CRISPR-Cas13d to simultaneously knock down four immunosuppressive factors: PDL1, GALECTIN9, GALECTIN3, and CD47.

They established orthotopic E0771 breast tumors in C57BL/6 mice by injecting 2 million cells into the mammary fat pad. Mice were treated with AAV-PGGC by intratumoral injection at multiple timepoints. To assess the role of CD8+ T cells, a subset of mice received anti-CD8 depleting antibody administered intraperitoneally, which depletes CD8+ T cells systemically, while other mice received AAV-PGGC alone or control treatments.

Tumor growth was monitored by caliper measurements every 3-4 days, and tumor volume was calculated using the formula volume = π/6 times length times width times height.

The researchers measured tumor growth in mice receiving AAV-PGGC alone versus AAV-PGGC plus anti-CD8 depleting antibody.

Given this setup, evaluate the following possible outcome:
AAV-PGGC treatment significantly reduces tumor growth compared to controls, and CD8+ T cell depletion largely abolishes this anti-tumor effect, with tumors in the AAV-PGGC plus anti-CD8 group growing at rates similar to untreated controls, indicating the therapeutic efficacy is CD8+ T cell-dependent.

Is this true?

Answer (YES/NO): NO